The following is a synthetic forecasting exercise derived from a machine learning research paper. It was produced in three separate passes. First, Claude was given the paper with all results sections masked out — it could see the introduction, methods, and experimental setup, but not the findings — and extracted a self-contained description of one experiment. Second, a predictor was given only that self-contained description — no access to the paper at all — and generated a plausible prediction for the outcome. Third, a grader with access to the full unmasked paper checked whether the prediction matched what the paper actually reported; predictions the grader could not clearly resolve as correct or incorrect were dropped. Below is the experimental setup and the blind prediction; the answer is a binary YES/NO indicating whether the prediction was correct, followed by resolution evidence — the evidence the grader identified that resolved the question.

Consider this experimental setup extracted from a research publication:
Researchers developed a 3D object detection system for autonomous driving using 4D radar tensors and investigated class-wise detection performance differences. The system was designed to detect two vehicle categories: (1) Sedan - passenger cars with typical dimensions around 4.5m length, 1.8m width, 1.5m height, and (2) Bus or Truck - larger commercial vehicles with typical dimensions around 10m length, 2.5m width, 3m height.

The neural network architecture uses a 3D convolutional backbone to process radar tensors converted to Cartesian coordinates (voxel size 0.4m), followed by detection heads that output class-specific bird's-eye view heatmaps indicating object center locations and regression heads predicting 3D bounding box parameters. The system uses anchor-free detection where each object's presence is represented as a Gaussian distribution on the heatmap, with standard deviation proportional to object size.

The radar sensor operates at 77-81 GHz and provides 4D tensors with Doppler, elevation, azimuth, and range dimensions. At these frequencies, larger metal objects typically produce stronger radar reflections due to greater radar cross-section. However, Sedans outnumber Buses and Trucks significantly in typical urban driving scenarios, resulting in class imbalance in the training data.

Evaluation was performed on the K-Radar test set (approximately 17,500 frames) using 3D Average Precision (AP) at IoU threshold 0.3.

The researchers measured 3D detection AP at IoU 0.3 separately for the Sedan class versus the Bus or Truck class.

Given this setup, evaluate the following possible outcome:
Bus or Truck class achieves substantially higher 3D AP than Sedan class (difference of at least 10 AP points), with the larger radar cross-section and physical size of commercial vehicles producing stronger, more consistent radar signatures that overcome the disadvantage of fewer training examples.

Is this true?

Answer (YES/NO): NO